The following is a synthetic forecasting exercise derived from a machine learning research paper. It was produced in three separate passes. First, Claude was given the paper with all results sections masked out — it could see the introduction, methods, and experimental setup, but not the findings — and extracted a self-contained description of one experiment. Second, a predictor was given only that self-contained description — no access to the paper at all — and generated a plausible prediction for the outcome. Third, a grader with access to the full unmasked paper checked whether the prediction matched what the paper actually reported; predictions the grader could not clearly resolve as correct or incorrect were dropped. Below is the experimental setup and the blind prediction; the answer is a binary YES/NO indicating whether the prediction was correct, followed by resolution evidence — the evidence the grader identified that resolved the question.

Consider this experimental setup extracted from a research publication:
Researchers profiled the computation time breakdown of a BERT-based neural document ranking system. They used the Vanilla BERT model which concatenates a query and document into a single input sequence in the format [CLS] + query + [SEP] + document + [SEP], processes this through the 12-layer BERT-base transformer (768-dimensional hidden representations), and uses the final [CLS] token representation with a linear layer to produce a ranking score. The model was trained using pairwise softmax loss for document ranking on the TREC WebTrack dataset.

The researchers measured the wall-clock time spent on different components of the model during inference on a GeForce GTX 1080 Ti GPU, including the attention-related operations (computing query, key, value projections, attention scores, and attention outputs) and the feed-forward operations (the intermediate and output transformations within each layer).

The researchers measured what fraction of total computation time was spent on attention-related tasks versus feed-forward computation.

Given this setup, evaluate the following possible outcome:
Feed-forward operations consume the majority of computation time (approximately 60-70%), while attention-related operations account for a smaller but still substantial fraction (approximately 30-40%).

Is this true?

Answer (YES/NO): NO